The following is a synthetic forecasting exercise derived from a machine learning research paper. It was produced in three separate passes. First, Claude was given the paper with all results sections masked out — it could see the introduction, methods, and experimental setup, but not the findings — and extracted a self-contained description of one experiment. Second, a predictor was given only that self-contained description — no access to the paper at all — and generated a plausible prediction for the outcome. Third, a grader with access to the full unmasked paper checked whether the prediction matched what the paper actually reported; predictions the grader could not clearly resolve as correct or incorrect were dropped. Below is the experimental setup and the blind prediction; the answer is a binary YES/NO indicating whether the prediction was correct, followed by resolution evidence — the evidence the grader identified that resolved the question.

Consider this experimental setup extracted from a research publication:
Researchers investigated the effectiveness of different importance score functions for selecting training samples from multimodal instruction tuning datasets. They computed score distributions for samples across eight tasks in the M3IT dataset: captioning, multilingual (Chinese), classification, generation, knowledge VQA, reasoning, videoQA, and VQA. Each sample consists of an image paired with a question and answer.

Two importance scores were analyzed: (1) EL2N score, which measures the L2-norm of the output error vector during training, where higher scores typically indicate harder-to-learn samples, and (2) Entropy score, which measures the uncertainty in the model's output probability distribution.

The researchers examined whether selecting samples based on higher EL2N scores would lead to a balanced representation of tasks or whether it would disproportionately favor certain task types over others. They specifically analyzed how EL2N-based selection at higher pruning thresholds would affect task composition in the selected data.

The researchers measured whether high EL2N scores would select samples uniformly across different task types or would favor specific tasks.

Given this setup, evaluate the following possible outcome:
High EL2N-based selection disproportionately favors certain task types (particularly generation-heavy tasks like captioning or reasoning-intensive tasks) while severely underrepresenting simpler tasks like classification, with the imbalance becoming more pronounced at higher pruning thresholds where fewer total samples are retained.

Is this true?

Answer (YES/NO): NO